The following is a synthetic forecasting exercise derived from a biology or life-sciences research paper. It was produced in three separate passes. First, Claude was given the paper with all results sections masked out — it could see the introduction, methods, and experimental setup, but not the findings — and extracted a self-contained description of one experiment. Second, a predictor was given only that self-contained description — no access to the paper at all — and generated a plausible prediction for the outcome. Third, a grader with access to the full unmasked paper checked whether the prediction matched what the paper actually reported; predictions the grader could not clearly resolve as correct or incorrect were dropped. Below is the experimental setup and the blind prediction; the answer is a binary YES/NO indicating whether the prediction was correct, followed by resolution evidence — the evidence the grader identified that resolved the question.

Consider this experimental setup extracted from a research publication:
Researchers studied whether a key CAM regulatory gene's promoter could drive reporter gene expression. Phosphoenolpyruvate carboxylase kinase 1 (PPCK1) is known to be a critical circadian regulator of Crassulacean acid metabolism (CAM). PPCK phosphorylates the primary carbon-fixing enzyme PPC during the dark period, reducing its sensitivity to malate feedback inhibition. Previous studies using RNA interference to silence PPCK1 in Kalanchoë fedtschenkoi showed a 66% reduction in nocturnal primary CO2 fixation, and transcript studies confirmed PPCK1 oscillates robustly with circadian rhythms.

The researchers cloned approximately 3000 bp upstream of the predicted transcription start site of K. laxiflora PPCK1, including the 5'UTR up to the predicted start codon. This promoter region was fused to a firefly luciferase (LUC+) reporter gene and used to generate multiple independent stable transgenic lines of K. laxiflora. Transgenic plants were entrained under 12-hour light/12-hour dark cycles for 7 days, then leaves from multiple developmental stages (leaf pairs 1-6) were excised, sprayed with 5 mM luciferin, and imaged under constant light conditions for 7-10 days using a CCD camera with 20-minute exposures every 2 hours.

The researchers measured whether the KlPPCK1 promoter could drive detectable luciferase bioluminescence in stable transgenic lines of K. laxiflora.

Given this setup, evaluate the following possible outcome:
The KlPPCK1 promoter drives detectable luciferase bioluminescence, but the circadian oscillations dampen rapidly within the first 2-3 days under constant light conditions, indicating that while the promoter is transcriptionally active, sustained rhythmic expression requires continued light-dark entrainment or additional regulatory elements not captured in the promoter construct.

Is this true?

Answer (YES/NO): NO